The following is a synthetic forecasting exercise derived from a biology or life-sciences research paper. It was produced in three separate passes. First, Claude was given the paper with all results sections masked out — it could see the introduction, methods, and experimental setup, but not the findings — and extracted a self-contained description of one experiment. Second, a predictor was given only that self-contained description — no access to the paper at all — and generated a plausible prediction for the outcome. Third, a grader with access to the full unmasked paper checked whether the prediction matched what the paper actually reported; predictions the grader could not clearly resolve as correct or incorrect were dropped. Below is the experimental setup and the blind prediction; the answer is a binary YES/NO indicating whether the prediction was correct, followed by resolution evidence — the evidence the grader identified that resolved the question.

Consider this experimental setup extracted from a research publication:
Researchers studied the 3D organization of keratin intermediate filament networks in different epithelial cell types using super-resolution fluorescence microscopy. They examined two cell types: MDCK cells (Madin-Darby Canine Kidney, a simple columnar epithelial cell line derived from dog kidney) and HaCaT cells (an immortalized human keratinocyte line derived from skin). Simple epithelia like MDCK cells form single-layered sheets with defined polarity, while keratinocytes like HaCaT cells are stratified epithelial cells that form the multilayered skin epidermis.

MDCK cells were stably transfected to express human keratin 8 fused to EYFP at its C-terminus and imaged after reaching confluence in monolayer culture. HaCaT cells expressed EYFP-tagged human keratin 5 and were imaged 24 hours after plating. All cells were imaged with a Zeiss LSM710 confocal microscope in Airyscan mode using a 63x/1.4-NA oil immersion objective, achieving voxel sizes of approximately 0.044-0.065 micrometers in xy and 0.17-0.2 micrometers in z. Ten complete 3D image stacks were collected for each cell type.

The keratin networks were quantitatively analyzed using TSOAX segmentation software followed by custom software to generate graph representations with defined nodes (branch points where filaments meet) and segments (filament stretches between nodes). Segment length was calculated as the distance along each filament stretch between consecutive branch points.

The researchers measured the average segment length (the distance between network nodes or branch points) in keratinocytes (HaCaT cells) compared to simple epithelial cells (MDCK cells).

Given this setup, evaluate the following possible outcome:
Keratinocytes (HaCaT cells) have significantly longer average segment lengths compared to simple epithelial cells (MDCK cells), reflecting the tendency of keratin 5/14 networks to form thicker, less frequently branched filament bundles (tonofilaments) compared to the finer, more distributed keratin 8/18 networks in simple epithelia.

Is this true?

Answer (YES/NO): NO